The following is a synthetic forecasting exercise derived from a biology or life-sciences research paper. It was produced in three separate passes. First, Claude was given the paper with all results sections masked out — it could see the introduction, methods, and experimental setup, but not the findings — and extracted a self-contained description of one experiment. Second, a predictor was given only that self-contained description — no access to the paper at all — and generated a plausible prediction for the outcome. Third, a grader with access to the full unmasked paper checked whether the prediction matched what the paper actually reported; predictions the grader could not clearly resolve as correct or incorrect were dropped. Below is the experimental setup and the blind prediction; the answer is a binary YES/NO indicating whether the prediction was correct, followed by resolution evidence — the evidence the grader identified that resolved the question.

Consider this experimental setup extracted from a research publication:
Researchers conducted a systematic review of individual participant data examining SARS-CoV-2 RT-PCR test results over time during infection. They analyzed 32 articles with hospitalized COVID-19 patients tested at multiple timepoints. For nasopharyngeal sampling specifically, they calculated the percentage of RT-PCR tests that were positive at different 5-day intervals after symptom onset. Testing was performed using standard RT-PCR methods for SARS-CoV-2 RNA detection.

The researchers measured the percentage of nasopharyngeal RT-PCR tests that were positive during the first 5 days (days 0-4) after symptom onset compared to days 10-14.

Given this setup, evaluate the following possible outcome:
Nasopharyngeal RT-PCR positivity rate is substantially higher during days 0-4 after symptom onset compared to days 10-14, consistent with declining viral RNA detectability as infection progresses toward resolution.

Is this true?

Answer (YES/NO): YES